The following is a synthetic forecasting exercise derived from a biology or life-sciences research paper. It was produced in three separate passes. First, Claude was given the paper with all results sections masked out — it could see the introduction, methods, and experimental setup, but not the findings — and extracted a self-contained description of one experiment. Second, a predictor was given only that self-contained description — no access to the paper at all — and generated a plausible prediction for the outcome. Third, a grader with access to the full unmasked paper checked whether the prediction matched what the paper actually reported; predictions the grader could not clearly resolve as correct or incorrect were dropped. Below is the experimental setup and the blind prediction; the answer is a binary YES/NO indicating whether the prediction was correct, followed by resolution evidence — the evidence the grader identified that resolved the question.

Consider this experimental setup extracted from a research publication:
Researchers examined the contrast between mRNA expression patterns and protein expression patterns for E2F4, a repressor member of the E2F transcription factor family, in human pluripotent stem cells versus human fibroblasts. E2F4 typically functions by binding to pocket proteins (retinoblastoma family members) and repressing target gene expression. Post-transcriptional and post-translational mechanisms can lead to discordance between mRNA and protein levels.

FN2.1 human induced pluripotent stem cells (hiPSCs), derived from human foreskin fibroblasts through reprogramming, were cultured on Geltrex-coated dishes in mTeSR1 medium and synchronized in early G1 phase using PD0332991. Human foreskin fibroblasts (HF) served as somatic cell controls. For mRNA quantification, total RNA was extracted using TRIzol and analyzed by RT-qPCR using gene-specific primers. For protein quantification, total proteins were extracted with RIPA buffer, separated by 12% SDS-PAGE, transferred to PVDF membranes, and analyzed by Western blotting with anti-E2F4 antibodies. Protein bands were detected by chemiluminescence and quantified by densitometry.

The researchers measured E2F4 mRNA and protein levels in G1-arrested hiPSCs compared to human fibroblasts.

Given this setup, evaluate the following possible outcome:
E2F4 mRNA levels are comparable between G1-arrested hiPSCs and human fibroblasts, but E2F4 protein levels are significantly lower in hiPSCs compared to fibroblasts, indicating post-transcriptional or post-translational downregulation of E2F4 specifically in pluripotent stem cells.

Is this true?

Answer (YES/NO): NO